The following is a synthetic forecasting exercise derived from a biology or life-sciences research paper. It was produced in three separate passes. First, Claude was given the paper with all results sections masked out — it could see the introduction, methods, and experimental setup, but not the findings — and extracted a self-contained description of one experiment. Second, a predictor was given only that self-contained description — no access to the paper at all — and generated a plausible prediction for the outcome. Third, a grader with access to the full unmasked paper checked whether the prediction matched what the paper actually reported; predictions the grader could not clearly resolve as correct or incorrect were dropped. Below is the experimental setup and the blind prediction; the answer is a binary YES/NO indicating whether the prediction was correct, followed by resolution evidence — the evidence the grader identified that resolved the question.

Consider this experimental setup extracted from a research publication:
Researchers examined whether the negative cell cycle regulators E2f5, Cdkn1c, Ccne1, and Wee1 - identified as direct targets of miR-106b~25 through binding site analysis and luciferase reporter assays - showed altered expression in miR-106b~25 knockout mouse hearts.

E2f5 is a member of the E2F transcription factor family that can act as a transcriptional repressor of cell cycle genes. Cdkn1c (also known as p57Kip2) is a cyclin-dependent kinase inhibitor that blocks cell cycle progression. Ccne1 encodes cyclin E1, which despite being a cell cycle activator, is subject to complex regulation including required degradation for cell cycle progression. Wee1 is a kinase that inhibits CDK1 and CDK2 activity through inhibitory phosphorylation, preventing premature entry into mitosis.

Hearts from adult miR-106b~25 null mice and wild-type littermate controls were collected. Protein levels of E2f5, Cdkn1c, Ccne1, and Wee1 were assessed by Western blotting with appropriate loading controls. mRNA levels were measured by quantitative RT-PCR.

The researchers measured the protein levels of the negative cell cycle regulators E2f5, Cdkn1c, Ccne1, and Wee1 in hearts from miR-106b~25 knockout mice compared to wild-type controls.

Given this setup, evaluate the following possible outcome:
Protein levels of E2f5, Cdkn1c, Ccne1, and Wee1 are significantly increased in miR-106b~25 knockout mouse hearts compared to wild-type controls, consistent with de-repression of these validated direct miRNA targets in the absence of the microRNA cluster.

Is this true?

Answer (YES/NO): YES